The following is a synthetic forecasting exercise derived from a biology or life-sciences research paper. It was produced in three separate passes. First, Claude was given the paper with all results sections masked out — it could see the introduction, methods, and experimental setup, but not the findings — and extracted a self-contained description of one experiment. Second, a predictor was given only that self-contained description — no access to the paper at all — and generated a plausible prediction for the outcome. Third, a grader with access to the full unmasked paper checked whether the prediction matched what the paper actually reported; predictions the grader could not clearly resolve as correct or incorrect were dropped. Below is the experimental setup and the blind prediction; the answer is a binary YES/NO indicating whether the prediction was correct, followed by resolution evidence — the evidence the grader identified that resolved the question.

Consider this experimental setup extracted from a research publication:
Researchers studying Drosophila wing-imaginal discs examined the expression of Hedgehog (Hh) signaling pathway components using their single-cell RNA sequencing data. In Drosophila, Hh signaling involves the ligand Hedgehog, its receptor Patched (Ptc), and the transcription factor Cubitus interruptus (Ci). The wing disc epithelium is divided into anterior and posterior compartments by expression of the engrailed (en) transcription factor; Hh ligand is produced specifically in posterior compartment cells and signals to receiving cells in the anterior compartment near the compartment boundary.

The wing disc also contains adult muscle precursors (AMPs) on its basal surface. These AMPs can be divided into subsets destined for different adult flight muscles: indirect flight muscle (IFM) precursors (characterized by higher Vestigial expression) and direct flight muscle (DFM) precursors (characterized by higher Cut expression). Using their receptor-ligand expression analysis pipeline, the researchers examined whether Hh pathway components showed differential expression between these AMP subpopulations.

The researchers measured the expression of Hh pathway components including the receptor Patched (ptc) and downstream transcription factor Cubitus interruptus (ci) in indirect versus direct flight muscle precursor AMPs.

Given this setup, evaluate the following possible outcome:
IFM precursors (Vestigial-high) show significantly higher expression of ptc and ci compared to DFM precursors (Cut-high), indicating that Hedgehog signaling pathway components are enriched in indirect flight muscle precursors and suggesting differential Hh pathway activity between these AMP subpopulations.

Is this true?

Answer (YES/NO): NO